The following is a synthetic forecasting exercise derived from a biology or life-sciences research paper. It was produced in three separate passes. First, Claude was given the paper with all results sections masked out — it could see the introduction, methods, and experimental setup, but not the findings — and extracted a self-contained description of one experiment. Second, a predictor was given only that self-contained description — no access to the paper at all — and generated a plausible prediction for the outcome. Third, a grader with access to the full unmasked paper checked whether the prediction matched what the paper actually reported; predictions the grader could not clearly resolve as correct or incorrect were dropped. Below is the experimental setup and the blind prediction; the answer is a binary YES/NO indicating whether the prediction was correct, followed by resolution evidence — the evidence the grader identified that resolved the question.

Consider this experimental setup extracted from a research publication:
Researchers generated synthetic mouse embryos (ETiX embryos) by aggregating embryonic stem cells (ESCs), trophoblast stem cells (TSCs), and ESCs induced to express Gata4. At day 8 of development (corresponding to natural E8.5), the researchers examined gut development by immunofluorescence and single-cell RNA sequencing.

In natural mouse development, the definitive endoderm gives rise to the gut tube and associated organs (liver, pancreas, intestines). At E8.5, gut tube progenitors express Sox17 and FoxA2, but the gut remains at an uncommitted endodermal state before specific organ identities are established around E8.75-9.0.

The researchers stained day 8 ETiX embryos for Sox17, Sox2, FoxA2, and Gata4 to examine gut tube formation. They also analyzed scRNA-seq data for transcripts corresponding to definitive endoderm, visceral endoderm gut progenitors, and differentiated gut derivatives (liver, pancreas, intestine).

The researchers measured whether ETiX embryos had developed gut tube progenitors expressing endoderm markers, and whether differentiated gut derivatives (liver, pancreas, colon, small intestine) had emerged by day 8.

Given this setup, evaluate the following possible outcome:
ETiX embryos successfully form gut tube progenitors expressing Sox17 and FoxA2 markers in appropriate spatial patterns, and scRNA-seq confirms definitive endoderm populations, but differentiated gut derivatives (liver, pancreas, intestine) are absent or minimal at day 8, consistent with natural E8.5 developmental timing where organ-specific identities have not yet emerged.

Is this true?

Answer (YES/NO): YES